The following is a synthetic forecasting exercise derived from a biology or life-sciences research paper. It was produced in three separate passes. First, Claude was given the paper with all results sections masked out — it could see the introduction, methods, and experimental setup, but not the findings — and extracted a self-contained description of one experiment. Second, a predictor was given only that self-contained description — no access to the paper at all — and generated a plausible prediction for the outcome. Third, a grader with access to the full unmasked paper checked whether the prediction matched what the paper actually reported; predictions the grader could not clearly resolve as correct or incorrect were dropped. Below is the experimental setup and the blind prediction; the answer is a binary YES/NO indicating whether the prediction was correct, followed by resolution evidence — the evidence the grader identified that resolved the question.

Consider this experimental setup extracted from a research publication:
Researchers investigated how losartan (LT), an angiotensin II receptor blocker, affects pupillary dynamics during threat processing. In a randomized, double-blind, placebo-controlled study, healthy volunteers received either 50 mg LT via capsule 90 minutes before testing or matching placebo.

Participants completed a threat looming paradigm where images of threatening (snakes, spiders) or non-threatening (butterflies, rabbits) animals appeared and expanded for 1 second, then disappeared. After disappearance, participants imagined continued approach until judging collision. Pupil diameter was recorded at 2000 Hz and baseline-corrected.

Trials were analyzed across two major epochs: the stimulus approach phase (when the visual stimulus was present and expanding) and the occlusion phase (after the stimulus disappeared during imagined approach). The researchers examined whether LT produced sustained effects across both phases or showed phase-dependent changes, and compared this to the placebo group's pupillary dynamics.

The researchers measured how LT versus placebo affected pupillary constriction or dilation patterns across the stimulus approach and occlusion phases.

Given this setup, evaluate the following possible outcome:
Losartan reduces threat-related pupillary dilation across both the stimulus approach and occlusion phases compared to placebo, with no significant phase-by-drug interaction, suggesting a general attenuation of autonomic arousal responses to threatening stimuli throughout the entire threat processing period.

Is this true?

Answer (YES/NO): NO